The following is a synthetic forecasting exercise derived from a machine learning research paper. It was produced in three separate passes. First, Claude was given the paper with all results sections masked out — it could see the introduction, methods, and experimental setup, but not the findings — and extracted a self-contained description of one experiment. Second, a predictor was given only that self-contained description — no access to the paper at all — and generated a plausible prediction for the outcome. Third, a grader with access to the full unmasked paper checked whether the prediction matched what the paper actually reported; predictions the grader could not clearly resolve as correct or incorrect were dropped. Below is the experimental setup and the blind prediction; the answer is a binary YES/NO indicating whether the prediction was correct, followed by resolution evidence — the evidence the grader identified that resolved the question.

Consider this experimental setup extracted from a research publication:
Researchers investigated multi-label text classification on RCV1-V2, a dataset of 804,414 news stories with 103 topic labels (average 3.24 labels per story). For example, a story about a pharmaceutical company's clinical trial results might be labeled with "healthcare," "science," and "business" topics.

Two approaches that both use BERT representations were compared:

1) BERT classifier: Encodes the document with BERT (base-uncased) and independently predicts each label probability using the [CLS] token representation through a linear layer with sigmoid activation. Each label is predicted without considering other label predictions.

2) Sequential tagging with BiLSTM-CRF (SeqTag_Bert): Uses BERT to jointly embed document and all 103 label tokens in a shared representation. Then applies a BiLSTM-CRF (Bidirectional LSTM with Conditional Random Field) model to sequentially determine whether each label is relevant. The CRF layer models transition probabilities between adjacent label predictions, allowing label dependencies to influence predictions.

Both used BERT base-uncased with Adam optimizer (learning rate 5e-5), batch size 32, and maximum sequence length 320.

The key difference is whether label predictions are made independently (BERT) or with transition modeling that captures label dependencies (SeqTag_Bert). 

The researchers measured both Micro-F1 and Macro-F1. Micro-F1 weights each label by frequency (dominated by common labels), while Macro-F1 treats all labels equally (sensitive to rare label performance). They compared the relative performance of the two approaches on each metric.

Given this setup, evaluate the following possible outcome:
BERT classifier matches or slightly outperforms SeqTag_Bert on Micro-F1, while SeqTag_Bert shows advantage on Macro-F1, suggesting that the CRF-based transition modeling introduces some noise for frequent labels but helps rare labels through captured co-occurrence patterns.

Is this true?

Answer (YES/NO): YES